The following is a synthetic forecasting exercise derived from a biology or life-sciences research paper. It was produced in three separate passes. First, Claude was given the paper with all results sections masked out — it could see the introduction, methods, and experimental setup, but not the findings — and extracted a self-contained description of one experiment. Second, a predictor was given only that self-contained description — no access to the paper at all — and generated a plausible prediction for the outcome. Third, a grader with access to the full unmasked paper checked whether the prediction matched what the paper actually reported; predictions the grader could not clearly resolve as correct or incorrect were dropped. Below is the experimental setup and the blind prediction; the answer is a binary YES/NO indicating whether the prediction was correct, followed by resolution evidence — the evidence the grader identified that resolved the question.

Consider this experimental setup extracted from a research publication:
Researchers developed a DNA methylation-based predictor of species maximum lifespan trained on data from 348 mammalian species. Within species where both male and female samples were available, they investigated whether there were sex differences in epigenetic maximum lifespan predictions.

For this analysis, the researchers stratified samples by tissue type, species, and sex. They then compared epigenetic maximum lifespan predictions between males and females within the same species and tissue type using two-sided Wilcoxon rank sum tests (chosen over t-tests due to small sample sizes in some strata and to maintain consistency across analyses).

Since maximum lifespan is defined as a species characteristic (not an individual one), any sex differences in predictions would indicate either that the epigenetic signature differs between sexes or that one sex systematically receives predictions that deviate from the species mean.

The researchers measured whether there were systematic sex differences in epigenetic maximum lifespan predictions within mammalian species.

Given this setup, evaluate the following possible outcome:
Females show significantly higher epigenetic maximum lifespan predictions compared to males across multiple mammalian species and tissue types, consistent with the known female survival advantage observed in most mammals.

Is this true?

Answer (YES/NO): YES